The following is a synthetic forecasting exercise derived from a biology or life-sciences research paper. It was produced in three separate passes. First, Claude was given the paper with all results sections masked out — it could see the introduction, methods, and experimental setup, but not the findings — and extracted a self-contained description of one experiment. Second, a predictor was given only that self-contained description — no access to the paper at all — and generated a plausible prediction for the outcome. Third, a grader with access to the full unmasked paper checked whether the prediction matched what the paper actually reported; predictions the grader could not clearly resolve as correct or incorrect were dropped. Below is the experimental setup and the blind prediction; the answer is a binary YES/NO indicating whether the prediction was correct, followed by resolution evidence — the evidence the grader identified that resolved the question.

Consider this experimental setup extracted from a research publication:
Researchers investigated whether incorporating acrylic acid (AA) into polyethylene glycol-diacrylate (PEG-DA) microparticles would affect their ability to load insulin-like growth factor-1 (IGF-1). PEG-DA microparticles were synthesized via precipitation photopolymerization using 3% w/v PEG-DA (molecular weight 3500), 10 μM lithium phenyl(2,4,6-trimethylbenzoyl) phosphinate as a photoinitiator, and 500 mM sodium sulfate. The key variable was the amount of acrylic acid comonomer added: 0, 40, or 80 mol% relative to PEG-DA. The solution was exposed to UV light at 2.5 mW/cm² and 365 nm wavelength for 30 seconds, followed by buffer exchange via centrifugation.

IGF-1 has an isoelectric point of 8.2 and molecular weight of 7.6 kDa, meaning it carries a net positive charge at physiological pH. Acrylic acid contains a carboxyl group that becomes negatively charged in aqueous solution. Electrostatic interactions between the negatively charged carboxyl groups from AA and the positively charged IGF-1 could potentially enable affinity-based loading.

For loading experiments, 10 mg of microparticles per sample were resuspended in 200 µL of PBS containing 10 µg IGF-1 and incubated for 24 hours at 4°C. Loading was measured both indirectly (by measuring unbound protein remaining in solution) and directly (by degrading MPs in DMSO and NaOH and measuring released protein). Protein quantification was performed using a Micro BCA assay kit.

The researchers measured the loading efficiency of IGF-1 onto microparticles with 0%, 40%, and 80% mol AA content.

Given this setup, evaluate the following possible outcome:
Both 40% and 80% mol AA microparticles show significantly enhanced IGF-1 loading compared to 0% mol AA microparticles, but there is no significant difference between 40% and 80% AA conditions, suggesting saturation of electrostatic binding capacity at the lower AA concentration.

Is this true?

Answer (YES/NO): NO